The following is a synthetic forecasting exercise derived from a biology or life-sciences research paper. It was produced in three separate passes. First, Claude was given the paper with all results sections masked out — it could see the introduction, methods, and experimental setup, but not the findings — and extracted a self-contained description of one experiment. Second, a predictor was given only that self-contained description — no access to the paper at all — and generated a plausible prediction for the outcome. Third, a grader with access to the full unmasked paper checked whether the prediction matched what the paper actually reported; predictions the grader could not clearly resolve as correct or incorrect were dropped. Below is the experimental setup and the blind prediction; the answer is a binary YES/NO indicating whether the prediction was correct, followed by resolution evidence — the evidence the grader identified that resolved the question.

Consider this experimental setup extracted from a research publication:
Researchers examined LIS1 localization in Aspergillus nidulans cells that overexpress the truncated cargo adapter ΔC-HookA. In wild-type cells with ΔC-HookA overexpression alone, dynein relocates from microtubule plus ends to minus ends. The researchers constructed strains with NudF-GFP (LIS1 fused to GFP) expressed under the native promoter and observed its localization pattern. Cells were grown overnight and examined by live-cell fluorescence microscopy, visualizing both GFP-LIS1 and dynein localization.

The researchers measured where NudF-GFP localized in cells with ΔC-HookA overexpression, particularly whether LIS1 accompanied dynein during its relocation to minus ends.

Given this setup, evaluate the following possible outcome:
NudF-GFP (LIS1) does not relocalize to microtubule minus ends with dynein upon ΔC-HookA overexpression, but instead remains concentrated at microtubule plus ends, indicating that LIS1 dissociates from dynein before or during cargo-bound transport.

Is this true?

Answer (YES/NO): YES